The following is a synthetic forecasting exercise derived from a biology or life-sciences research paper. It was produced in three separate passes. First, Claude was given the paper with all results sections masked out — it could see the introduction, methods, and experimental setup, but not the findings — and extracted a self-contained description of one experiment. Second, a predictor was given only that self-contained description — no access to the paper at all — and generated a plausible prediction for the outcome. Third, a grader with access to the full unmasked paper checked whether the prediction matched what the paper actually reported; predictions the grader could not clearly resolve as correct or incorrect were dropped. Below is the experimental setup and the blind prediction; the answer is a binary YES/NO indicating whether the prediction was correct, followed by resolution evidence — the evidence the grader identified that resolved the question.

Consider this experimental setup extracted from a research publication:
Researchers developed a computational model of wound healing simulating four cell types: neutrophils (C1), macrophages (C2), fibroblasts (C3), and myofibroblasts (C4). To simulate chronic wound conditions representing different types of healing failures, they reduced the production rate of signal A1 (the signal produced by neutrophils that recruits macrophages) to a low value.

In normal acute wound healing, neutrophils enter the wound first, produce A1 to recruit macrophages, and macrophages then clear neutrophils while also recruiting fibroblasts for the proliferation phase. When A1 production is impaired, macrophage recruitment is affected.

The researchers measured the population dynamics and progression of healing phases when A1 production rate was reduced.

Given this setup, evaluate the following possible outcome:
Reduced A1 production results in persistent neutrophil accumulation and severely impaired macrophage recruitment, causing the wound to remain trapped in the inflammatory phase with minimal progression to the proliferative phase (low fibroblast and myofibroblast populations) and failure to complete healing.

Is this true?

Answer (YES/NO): YES